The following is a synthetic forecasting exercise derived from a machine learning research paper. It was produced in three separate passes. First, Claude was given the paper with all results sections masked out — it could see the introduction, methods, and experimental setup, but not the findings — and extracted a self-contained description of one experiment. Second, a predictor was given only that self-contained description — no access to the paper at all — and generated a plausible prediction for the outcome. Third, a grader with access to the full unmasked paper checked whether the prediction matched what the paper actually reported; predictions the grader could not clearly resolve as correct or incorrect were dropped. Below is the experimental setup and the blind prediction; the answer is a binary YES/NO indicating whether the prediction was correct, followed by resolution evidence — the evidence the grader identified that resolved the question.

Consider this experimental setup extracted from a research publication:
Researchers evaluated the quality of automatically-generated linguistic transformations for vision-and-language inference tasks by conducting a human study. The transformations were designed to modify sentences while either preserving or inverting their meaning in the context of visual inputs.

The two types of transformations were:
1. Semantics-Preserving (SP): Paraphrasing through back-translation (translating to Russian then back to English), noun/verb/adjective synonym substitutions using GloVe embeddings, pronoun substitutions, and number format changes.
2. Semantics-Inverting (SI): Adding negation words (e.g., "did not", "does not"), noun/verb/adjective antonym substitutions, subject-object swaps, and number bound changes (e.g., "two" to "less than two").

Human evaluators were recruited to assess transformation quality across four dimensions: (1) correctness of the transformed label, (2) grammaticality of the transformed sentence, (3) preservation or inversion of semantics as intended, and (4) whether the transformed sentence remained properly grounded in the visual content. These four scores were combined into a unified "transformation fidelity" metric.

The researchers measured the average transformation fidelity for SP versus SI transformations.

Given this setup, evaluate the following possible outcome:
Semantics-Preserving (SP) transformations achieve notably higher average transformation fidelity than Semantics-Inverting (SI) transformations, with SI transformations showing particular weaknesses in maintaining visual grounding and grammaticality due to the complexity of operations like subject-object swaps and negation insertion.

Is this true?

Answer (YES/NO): NO